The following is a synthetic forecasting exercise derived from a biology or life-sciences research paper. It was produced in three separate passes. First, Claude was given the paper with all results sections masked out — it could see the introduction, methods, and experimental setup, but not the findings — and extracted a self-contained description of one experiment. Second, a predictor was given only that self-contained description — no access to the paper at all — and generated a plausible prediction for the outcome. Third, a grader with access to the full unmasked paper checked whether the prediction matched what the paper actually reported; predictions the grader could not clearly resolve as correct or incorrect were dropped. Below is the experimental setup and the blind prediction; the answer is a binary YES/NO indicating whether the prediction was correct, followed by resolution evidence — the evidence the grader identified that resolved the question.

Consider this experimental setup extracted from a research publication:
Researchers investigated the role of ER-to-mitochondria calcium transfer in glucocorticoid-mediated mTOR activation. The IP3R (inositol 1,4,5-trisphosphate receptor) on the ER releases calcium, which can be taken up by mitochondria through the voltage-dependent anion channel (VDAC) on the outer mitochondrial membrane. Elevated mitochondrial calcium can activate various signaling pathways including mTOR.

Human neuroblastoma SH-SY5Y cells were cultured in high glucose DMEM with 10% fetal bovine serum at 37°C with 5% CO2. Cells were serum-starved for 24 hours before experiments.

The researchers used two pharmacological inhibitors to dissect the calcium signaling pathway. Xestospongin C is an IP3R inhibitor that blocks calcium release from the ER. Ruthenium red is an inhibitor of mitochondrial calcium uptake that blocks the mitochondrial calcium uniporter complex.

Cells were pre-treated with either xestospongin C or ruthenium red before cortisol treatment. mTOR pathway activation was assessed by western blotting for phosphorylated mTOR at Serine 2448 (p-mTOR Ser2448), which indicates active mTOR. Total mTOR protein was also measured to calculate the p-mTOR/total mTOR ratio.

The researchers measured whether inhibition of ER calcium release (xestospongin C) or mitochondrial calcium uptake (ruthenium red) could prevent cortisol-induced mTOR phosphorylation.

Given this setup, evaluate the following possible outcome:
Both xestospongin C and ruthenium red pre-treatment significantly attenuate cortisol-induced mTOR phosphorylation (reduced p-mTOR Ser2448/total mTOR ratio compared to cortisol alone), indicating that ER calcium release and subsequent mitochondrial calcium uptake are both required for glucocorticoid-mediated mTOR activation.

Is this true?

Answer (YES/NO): YES